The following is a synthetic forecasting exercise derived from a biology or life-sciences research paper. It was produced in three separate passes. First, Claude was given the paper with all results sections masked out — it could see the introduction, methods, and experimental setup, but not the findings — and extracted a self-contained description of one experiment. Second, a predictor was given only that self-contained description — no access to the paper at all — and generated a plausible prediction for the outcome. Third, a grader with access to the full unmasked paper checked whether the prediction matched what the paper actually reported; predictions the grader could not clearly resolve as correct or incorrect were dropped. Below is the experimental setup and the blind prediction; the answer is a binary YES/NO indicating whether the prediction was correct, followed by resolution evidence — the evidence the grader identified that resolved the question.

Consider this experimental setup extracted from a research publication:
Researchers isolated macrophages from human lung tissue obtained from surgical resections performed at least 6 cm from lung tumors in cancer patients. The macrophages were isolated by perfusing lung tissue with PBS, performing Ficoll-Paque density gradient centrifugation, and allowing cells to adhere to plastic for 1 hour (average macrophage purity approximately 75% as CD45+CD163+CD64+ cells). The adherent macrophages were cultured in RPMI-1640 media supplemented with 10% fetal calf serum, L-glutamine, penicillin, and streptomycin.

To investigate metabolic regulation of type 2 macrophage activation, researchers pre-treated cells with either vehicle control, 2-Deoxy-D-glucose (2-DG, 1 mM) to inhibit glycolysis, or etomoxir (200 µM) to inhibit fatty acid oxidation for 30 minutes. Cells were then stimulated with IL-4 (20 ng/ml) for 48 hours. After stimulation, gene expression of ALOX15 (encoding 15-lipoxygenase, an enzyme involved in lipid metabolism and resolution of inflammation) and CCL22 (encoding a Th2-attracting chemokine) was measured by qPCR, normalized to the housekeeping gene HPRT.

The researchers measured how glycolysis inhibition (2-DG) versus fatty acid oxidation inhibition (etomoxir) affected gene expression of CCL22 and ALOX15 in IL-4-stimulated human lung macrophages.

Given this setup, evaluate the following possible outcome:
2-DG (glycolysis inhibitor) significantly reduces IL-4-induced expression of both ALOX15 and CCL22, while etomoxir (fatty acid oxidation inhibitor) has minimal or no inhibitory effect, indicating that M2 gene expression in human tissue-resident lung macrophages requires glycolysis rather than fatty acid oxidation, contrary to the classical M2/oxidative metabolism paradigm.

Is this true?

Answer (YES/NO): NO